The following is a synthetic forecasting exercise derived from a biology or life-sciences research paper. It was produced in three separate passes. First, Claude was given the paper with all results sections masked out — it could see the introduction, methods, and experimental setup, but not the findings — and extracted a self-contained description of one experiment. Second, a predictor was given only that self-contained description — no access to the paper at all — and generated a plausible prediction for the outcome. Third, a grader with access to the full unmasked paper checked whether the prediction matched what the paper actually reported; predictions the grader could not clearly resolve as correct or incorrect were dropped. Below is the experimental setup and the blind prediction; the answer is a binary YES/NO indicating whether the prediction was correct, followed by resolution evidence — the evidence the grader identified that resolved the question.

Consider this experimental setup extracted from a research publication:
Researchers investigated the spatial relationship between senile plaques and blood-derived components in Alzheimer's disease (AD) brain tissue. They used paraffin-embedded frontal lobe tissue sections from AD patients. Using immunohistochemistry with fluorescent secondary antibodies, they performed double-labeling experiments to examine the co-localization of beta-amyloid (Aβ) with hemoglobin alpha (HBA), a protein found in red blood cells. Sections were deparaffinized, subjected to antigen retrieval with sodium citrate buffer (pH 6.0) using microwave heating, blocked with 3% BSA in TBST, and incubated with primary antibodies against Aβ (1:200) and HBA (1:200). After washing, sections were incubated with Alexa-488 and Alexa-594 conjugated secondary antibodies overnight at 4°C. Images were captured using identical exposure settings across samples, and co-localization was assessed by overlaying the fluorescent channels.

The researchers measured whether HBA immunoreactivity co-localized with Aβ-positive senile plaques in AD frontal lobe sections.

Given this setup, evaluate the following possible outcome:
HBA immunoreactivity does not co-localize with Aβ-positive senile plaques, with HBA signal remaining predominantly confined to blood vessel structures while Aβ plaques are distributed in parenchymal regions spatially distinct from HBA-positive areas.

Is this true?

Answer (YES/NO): NO